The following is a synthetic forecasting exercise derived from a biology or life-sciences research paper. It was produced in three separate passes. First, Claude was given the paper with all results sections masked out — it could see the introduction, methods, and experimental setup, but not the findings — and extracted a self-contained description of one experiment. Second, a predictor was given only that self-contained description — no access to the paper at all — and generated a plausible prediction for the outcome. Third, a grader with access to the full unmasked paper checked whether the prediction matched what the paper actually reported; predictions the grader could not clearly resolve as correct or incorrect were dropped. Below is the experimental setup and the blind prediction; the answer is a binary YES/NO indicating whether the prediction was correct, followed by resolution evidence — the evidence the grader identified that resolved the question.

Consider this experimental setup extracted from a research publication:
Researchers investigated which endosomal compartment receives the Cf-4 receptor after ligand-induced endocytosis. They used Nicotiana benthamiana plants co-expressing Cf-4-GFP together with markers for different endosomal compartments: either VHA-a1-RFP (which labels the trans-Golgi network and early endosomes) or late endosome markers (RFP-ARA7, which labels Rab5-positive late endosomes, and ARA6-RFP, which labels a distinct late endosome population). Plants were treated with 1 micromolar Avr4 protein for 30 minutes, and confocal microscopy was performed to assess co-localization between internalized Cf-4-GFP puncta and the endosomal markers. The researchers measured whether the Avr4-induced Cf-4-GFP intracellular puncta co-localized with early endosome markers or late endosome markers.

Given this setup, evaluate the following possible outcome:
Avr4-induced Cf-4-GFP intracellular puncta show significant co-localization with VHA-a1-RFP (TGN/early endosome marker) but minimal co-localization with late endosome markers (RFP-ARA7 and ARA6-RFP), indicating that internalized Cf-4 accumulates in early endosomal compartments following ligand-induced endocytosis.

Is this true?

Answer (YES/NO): NO